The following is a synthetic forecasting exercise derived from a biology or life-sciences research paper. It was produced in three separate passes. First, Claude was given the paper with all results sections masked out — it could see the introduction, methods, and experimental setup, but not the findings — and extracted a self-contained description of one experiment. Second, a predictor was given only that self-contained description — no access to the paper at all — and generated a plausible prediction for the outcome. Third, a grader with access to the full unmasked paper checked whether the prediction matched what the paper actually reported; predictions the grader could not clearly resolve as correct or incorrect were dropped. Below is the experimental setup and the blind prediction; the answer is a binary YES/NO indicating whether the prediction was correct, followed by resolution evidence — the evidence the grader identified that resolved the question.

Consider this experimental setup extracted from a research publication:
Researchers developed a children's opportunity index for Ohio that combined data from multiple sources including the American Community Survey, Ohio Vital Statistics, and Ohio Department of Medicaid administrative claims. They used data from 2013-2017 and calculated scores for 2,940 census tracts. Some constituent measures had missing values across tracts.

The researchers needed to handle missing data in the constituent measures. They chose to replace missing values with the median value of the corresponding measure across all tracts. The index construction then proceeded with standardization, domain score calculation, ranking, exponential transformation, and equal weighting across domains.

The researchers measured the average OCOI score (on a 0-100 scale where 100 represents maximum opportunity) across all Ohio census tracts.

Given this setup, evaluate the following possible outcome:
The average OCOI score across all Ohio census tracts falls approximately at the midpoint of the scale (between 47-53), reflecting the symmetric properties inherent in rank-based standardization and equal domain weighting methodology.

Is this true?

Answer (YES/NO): NO